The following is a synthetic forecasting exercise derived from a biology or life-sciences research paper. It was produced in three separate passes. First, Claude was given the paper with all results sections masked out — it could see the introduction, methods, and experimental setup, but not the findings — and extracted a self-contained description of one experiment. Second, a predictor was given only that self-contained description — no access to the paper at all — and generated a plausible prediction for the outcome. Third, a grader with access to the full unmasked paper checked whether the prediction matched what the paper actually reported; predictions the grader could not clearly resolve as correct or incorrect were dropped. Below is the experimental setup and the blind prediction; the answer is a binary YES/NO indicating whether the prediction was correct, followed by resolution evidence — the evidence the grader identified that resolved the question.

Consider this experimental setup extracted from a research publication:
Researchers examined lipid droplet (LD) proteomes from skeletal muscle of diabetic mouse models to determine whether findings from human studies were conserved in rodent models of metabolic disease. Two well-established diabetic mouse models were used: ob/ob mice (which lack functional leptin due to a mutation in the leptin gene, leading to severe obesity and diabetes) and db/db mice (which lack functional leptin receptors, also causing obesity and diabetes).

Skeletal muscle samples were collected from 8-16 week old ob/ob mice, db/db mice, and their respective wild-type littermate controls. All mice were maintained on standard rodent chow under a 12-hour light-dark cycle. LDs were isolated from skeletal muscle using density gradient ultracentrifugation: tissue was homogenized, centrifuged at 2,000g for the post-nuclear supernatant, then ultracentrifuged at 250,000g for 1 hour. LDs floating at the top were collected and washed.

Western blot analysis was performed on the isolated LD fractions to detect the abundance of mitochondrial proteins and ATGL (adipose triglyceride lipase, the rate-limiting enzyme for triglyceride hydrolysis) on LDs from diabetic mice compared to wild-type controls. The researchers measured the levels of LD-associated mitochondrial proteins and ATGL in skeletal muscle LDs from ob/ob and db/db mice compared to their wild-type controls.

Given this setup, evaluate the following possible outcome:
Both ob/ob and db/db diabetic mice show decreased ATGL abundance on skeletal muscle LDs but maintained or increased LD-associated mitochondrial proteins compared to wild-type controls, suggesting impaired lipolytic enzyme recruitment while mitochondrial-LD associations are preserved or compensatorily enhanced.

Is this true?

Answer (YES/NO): NO